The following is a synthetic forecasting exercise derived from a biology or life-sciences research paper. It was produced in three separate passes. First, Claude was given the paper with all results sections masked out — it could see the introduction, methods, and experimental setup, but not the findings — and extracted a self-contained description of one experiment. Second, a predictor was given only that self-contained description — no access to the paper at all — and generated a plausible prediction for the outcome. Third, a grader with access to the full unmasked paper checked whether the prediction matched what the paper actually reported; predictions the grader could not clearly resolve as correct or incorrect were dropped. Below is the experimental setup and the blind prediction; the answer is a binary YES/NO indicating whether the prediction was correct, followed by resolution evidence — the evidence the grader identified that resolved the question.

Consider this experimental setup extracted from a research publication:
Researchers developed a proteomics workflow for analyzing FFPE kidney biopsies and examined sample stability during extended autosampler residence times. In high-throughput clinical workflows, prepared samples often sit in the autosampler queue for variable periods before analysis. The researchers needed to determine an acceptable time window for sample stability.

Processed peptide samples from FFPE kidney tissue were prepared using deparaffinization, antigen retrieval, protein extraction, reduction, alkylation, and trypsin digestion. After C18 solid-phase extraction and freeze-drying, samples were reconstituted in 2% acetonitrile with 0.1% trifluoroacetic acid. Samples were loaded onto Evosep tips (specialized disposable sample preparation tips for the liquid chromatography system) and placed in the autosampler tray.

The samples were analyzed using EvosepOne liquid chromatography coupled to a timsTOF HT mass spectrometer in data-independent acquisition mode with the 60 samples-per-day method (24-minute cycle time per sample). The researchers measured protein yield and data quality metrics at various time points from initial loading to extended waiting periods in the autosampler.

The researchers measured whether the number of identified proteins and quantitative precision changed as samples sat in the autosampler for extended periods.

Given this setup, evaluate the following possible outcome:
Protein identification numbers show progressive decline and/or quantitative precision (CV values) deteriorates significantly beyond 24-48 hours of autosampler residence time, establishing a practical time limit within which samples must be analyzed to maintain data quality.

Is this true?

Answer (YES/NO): NO